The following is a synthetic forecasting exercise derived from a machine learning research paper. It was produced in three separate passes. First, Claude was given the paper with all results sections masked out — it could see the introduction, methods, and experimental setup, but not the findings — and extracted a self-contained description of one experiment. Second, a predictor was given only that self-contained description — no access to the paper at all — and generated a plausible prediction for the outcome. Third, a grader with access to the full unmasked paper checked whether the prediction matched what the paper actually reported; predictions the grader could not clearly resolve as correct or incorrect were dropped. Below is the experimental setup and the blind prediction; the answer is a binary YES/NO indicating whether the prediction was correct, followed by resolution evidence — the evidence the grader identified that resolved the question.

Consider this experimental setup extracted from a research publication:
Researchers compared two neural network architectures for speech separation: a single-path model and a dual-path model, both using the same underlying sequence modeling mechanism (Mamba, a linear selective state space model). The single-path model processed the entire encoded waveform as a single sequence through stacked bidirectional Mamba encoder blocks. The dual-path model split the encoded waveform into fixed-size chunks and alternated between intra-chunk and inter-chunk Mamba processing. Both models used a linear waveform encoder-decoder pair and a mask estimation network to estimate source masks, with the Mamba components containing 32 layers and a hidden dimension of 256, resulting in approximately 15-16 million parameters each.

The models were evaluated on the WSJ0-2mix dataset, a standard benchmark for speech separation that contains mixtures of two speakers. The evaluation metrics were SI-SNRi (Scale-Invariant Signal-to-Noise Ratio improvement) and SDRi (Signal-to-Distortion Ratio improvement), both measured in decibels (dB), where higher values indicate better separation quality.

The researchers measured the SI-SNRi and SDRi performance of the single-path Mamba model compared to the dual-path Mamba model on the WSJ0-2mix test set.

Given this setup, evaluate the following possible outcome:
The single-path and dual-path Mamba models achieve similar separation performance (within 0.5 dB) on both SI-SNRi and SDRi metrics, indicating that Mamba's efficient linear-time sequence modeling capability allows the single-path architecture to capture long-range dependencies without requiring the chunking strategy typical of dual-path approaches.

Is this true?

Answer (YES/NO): YES